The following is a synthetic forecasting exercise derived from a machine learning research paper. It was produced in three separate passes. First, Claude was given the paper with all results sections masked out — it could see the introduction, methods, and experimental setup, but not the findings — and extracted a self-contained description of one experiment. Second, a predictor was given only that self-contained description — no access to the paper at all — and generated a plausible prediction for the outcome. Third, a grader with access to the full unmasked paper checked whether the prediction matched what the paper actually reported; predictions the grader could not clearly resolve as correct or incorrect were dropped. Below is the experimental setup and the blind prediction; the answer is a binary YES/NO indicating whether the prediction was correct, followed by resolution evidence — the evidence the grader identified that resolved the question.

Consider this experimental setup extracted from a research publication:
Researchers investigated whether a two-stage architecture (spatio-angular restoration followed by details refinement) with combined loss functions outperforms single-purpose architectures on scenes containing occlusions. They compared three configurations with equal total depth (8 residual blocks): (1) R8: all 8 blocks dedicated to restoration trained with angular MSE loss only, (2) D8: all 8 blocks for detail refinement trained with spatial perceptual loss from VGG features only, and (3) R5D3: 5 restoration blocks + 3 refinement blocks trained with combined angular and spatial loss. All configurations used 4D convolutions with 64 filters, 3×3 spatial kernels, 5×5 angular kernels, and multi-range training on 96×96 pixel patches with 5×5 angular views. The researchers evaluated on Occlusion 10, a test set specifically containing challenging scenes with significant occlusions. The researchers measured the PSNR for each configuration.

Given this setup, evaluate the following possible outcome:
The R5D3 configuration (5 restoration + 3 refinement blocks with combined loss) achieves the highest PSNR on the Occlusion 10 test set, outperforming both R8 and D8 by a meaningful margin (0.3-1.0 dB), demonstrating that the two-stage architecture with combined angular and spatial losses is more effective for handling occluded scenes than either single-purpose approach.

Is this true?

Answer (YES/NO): NO